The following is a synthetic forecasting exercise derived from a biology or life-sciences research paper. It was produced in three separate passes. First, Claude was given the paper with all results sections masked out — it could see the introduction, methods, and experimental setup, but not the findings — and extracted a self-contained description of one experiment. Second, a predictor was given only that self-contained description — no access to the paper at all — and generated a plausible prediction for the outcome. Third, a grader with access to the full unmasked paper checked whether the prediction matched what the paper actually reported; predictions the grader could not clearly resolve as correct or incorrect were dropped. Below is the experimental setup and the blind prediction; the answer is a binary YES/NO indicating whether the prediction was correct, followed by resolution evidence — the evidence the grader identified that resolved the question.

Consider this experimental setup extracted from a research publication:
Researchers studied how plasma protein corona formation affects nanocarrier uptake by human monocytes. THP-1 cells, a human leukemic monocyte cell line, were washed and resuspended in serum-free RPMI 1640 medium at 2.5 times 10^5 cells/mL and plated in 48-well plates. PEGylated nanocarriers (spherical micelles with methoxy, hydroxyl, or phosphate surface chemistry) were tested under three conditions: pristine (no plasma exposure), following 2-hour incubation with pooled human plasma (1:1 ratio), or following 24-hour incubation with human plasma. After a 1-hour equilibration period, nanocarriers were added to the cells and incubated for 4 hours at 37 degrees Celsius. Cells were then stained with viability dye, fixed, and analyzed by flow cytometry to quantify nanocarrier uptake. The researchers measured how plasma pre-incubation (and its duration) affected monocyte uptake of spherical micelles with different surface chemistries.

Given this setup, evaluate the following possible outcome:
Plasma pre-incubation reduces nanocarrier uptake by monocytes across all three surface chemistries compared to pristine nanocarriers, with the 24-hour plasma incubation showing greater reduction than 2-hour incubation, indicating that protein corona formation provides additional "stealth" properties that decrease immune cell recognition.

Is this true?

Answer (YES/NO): NO